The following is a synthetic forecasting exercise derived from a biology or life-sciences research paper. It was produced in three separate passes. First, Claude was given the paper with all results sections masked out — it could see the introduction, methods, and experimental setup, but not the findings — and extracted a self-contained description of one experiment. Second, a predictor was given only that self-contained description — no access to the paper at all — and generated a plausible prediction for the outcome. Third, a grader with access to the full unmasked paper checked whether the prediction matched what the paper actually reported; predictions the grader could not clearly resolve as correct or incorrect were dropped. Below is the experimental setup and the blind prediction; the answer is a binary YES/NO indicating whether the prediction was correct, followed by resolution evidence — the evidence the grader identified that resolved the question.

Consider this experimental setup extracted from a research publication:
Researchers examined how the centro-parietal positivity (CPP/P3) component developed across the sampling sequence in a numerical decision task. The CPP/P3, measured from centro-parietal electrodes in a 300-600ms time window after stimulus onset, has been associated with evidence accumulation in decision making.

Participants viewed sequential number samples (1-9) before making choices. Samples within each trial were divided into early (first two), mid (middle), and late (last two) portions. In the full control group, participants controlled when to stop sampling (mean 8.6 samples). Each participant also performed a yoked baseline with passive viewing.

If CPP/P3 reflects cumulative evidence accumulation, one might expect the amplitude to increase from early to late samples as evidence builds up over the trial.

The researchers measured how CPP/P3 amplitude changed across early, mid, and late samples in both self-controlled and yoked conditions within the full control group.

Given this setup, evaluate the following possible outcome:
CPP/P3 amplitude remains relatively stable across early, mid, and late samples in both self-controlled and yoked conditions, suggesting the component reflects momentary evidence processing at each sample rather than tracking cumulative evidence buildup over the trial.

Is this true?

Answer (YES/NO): NO